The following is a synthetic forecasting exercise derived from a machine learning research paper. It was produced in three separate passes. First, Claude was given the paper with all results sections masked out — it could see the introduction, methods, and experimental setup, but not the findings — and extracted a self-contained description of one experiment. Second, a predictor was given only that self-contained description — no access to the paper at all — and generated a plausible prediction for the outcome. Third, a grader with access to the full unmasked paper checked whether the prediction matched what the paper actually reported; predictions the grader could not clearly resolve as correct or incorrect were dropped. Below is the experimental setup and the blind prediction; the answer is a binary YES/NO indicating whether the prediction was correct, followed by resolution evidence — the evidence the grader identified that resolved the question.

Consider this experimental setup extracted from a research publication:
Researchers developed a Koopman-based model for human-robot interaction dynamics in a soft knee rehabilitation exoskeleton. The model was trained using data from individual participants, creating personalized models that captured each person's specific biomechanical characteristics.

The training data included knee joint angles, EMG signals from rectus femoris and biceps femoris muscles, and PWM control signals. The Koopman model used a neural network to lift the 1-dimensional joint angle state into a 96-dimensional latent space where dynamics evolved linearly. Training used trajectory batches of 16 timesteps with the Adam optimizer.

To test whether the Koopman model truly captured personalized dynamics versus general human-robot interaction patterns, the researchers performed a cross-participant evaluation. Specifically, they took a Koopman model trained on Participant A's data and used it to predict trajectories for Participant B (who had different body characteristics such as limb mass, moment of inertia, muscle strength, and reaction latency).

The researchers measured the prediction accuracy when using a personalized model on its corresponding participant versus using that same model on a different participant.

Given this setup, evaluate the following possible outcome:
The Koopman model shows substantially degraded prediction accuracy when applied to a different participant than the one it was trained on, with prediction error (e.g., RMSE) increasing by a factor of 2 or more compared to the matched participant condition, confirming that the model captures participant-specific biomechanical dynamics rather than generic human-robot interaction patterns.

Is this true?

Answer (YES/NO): NO